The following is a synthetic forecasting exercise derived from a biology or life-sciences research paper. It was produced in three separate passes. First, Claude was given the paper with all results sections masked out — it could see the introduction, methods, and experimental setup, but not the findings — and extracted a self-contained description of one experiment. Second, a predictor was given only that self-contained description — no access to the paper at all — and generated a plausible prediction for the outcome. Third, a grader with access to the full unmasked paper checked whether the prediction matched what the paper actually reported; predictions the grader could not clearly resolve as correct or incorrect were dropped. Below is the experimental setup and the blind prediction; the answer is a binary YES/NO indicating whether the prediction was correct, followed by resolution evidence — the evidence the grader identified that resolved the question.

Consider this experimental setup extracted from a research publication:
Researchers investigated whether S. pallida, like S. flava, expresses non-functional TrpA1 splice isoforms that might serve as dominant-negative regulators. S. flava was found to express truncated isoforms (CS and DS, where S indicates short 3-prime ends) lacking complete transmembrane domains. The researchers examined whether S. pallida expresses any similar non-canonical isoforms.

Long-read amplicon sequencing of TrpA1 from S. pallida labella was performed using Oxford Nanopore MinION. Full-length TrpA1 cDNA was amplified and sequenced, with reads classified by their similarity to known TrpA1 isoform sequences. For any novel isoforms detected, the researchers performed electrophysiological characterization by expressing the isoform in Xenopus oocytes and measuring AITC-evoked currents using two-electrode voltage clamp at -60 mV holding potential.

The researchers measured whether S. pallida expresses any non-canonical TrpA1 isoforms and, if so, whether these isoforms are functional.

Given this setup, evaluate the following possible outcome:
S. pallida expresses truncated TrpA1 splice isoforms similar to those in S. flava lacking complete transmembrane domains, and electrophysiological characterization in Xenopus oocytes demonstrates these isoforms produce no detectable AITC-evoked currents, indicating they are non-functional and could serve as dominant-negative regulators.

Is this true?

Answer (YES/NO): NO